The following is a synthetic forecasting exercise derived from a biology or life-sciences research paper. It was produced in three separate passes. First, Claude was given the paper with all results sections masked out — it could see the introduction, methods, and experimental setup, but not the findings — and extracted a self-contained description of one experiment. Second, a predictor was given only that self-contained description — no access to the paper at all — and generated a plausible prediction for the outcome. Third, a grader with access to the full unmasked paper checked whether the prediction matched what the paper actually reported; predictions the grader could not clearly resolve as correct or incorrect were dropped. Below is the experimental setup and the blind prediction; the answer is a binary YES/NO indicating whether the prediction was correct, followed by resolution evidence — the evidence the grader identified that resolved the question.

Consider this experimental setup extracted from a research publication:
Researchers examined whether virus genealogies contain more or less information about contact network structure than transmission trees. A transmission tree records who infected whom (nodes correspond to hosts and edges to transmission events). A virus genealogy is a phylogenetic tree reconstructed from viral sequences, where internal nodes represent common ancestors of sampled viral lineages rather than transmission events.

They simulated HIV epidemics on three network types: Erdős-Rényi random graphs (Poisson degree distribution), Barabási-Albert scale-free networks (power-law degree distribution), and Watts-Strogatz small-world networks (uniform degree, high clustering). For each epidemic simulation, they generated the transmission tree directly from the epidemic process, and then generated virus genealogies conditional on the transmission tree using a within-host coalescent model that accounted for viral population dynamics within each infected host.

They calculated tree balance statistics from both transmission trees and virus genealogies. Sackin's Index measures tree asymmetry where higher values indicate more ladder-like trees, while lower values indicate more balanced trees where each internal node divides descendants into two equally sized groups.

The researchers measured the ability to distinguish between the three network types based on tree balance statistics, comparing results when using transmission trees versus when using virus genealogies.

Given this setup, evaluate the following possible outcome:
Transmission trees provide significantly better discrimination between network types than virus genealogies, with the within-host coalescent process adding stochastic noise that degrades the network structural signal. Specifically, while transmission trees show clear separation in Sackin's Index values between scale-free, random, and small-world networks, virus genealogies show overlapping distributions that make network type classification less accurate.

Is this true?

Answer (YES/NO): NO